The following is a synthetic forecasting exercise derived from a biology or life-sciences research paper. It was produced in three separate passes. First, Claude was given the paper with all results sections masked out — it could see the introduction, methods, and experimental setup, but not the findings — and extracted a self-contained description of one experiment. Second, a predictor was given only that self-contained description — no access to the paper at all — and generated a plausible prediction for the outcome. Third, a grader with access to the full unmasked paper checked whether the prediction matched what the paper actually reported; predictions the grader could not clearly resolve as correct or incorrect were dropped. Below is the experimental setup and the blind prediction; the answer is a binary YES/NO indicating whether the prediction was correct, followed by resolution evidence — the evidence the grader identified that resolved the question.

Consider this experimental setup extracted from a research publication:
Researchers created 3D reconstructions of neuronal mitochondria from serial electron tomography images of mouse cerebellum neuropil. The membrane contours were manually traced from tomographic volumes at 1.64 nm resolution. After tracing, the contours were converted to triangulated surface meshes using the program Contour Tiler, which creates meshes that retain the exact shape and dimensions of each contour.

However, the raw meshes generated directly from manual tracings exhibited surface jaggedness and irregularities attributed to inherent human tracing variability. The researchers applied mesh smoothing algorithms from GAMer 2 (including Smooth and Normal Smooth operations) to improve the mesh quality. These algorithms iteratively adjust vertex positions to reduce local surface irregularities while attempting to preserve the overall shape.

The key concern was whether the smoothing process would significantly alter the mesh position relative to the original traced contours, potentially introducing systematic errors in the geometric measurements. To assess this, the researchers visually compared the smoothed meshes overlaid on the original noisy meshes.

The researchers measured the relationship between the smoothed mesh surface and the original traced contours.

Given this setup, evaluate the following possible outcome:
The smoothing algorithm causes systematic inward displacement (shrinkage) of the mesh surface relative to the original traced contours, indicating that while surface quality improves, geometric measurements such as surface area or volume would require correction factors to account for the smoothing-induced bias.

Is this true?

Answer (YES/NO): NO